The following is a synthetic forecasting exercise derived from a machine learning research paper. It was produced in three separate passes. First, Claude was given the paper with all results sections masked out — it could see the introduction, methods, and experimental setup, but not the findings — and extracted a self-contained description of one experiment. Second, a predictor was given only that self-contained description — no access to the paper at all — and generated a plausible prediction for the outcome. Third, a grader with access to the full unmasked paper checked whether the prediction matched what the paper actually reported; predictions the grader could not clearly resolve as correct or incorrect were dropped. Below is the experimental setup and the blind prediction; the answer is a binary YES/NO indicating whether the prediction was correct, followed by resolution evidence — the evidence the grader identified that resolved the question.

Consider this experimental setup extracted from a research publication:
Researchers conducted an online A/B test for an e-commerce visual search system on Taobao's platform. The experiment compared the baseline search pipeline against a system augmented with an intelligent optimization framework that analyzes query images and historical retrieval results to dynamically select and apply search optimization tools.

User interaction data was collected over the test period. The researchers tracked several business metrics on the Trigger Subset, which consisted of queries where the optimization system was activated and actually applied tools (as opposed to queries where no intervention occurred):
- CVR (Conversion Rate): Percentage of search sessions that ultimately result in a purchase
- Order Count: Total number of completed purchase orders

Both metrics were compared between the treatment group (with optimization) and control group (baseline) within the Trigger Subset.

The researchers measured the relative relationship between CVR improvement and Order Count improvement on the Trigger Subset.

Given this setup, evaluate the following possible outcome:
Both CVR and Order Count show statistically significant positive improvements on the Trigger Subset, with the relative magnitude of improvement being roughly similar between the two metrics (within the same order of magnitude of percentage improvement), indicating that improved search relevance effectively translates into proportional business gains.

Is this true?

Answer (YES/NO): NO